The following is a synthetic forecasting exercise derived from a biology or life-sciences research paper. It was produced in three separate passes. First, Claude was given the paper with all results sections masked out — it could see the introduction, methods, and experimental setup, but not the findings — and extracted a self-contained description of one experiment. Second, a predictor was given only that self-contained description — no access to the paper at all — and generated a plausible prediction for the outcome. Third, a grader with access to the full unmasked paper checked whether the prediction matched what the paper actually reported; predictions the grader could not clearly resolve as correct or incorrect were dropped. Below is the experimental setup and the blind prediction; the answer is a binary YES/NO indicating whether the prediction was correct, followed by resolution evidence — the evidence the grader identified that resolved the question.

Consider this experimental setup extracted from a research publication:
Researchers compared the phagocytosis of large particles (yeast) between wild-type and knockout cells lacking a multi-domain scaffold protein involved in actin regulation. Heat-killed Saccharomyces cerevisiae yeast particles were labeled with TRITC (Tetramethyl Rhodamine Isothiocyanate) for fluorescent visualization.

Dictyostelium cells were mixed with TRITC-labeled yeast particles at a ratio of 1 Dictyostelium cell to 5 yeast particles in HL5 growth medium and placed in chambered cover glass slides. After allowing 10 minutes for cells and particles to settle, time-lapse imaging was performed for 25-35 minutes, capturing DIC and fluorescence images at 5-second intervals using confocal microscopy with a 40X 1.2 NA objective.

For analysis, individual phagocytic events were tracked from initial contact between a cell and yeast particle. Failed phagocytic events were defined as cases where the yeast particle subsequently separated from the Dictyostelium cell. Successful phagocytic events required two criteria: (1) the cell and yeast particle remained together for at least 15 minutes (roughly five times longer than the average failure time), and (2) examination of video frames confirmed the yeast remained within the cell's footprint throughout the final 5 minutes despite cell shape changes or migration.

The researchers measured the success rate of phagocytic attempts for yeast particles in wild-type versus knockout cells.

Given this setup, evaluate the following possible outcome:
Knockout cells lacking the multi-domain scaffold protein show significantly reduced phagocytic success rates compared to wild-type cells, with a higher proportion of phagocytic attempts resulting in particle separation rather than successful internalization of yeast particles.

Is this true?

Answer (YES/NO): YES